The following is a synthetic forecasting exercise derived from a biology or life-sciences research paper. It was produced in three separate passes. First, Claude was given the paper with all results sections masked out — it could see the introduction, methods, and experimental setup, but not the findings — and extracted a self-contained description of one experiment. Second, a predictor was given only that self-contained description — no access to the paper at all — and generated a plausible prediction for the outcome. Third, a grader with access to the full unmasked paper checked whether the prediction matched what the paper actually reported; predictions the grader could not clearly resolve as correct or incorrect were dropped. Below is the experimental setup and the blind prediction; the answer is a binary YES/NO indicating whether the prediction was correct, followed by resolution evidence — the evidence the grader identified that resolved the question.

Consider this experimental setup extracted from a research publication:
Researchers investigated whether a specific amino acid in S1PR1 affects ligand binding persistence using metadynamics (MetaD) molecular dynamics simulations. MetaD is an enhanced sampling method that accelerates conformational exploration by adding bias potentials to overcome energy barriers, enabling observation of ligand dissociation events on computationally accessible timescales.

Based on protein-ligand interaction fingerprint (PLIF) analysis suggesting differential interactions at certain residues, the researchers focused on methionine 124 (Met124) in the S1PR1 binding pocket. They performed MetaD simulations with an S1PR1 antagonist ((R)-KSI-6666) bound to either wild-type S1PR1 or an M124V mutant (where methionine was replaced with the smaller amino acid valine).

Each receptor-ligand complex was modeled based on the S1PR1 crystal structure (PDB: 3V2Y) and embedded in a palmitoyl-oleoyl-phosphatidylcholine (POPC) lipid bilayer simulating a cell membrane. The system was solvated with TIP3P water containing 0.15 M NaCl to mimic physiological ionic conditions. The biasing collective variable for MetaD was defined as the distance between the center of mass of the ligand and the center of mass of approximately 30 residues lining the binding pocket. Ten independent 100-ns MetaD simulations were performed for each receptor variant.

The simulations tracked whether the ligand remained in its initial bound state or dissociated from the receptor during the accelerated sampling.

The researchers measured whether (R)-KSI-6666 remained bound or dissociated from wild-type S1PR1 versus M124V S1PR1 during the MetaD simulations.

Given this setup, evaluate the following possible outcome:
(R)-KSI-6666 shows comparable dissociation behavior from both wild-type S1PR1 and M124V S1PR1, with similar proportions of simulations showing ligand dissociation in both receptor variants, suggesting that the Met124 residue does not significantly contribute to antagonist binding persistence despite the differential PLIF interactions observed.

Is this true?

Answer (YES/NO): NO